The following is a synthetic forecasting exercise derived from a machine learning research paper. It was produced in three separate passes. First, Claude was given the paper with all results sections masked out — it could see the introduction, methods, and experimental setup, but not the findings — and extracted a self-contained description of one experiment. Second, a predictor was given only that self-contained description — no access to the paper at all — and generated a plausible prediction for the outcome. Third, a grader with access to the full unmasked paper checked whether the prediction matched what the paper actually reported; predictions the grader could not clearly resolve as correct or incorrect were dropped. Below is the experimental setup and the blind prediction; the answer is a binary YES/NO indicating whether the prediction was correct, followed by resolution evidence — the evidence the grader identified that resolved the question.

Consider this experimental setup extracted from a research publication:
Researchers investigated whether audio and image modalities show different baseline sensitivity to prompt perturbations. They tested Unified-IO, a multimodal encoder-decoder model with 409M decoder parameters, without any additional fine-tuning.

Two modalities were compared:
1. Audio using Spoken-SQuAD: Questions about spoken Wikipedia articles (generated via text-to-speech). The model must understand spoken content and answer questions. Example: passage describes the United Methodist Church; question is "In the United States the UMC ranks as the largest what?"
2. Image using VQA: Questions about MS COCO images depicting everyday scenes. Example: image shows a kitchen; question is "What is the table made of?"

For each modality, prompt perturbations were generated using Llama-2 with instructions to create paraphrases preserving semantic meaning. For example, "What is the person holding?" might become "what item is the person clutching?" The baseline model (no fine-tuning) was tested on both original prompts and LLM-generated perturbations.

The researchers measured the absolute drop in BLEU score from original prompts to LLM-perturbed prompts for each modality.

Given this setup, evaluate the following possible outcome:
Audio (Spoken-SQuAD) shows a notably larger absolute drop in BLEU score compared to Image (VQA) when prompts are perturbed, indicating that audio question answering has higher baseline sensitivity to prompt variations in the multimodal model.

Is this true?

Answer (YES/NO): NO